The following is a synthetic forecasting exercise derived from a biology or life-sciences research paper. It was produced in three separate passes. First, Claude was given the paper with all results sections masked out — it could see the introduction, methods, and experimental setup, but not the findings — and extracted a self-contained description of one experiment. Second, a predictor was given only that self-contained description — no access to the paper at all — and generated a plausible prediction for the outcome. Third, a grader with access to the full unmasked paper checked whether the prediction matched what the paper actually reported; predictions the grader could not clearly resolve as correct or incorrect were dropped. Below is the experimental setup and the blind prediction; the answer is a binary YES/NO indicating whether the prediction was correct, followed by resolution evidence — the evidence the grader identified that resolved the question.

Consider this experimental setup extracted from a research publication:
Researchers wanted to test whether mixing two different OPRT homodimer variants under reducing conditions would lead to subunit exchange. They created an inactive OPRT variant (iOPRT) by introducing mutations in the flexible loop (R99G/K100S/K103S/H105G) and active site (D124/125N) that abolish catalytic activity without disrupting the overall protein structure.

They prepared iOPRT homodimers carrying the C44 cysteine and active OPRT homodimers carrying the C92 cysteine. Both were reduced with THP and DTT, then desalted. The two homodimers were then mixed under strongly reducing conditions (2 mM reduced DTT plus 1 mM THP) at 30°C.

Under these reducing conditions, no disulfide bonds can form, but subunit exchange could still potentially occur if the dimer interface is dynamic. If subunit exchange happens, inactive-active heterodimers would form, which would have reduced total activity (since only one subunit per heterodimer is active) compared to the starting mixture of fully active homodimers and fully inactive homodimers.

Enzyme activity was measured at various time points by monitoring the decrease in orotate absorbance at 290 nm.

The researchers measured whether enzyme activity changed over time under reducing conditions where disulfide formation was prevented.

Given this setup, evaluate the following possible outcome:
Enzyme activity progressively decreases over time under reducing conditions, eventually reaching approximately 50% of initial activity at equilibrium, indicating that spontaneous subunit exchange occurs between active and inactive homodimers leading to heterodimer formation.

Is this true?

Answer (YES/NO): YES